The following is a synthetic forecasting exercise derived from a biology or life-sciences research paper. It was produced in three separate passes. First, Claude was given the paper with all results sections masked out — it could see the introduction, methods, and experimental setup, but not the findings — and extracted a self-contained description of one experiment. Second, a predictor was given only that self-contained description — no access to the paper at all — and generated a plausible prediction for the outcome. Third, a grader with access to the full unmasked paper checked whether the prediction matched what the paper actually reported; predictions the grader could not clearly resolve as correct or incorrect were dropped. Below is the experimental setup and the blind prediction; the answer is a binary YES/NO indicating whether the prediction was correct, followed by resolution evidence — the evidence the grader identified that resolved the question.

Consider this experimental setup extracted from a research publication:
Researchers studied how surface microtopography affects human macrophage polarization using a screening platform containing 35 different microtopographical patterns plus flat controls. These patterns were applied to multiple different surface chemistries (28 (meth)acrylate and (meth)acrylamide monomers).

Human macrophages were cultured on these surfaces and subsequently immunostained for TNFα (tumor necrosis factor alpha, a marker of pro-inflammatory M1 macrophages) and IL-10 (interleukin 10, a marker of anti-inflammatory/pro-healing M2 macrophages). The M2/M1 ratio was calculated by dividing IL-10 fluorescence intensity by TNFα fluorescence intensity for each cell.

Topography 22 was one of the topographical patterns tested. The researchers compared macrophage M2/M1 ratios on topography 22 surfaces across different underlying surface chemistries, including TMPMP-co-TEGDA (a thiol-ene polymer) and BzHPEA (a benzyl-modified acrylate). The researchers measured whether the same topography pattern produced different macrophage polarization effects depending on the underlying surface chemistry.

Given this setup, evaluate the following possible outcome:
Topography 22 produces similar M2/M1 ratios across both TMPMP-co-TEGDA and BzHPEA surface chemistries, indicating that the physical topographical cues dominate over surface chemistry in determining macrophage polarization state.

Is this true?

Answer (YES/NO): NO